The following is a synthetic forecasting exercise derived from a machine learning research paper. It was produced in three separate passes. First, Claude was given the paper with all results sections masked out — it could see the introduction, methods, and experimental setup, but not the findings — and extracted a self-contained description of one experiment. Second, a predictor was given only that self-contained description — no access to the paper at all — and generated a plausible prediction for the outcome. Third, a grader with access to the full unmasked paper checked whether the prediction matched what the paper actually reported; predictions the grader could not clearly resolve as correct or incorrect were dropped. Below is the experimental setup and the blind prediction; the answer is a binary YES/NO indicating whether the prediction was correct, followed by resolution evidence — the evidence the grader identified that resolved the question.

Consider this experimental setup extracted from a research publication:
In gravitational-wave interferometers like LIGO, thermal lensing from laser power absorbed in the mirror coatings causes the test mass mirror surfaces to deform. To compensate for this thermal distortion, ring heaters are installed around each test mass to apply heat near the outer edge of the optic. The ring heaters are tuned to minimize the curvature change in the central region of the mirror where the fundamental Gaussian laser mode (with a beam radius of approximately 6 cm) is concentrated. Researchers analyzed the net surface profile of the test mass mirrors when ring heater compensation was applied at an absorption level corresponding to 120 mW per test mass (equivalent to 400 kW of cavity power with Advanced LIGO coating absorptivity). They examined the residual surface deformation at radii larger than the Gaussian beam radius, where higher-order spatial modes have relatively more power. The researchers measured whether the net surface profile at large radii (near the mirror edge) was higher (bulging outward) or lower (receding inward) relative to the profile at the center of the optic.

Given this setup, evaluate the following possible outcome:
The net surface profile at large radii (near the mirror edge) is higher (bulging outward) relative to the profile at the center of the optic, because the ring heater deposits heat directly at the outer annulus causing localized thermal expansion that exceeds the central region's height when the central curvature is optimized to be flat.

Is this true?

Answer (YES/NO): YES